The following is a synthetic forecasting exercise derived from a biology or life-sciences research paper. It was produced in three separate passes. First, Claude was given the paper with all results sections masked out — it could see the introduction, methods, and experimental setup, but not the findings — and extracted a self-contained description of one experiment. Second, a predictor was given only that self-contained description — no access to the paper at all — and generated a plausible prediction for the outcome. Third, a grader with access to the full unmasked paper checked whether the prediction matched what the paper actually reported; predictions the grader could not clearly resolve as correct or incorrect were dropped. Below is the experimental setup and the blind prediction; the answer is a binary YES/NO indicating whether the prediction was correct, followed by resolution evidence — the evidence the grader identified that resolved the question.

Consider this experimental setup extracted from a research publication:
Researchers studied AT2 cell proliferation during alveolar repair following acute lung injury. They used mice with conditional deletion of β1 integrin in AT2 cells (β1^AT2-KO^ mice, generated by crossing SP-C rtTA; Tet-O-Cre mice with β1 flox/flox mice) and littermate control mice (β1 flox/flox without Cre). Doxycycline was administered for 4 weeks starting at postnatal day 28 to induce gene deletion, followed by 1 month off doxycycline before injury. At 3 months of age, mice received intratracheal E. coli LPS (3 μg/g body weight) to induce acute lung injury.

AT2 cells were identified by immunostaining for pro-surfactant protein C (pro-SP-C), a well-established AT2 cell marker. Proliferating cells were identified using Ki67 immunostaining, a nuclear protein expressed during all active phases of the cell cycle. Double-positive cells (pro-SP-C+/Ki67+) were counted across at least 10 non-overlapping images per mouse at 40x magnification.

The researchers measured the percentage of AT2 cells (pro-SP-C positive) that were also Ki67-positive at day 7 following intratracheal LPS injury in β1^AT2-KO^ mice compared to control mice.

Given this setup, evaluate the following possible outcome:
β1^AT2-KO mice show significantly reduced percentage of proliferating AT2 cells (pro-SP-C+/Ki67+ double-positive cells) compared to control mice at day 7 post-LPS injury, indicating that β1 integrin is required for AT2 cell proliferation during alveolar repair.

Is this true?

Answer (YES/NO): NO